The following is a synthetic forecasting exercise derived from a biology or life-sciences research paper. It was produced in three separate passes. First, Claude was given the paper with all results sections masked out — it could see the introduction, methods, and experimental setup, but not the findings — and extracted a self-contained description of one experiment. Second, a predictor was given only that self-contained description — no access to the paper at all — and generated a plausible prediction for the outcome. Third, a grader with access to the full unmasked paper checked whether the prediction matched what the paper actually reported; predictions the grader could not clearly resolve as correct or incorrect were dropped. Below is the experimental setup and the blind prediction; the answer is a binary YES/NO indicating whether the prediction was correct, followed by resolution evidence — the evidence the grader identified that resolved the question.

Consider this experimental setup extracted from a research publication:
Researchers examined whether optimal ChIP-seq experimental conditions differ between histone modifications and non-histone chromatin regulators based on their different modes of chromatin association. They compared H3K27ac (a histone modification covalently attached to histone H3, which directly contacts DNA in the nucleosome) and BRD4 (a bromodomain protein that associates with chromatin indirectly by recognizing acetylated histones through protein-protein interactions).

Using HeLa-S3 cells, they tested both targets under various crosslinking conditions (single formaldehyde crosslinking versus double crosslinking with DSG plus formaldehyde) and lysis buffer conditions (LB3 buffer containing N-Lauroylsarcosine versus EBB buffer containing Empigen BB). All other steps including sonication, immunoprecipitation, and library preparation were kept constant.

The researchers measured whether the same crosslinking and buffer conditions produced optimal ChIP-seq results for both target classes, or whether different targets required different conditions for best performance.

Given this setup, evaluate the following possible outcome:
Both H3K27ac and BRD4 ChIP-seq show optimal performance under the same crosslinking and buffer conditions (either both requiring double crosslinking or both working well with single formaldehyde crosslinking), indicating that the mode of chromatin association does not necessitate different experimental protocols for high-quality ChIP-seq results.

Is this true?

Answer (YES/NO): YES